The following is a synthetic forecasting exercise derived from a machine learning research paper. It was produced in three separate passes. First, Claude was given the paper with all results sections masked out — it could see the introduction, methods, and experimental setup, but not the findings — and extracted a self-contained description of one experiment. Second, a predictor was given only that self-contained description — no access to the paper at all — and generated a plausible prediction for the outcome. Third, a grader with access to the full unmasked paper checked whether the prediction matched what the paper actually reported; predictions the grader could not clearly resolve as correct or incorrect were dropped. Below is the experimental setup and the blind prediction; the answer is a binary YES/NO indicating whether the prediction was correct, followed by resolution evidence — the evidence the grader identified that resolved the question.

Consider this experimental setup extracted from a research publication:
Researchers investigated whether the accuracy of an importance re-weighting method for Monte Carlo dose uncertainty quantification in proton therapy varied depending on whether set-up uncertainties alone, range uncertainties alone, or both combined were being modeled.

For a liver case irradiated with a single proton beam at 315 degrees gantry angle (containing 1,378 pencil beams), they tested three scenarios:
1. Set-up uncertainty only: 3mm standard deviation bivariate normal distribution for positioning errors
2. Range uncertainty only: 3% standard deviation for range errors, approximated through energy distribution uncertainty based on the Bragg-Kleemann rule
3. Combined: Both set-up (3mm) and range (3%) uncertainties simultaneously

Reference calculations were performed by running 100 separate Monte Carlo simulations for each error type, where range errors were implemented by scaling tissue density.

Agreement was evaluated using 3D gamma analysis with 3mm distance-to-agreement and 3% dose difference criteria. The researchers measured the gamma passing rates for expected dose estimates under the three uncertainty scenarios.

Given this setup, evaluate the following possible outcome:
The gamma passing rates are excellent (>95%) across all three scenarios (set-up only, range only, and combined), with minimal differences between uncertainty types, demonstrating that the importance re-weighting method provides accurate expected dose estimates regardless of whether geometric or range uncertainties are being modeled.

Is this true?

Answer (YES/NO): YES